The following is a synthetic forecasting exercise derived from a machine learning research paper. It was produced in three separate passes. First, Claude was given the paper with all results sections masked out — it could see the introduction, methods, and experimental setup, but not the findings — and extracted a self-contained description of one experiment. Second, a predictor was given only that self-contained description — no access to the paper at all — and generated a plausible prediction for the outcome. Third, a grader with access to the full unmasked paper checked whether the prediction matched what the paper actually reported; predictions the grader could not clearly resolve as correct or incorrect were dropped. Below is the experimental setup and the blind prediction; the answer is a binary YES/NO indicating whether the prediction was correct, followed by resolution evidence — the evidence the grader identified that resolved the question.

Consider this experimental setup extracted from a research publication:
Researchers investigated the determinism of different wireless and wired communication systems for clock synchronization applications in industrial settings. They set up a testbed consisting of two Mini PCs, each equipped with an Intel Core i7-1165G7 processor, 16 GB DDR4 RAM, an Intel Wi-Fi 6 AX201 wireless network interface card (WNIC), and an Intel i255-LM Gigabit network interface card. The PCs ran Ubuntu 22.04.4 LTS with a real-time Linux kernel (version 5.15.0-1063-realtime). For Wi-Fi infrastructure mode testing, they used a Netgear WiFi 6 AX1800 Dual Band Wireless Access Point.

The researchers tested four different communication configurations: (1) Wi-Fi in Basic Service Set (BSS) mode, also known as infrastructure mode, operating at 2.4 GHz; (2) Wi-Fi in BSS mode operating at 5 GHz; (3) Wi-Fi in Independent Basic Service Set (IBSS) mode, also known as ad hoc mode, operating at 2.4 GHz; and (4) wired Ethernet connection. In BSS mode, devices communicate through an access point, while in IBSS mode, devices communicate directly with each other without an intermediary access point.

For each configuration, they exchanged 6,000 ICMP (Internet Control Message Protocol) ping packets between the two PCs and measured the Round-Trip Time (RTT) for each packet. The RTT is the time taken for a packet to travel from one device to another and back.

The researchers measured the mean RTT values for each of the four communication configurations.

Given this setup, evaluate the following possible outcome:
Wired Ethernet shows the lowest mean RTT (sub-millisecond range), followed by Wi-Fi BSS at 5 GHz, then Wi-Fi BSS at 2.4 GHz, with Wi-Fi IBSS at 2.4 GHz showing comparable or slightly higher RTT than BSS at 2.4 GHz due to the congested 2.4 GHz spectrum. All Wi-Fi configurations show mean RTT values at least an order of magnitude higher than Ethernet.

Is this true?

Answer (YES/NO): NO